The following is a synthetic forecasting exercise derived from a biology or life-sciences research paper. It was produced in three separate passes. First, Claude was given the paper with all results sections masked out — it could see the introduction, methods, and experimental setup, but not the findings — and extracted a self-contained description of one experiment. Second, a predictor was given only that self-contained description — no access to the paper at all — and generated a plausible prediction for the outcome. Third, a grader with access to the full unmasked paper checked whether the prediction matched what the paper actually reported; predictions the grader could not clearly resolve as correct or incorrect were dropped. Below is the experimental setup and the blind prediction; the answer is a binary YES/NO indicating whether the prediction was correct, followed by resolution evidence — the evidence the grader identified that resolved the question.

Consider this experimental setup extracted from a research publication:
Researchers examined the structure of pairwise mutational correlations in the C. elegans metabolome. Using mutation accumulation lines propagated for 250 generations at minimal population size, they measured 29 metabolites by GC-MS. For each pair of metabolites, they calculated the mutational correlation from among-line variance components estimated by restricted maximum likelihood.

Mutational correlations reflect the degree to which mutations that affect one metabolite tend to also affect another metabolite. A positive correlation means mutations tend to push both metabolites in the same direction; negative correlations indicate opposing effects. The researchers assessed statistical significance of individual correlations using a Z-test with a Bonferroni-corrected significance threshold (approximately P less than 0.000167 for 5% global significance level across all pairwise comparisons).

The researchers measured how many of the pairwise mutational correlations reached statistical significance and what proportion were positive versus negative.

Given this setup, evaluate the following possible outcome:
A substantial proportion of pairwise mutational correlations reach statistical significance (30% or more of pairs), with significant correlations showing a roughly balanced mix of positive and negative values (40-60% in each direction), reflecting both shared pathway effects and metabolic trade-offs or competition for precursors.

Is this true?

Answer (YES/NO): NO